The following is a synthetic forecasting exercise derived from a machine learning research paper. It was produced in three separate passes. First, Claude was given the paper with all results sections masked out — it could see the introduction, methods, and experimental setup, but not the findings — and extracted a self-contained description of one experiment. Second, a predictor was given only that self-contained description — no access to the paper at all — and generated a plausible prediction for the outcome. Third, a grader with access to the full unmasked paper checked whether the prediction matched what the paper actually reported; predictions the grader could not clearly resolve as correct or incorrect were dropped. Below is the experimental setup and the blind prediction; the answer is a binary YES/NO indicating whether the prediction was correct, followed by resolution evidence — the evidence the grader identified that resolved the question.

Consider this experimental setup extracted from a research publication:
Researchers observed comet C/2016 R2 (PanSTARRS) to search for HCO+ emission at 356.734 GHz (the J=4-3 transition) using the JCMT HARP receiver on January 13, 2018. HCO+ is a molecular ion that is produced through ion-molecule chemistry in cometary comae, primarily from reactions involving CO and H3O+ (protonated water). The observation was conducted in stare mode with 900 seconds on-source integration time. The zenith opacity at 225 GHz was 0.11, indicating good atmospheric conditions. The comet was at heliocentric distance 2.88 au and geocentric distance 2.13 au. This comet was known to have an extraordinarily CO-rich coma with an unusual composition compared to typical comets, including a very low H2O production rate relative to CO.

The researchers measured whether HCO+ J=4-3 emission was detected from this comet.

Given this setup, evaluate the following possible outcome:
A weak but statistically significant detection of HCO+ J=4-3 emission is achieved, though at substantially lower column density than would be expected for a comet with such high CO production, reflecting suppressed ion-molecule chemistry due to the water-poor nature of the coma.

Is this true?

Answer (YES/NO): NO